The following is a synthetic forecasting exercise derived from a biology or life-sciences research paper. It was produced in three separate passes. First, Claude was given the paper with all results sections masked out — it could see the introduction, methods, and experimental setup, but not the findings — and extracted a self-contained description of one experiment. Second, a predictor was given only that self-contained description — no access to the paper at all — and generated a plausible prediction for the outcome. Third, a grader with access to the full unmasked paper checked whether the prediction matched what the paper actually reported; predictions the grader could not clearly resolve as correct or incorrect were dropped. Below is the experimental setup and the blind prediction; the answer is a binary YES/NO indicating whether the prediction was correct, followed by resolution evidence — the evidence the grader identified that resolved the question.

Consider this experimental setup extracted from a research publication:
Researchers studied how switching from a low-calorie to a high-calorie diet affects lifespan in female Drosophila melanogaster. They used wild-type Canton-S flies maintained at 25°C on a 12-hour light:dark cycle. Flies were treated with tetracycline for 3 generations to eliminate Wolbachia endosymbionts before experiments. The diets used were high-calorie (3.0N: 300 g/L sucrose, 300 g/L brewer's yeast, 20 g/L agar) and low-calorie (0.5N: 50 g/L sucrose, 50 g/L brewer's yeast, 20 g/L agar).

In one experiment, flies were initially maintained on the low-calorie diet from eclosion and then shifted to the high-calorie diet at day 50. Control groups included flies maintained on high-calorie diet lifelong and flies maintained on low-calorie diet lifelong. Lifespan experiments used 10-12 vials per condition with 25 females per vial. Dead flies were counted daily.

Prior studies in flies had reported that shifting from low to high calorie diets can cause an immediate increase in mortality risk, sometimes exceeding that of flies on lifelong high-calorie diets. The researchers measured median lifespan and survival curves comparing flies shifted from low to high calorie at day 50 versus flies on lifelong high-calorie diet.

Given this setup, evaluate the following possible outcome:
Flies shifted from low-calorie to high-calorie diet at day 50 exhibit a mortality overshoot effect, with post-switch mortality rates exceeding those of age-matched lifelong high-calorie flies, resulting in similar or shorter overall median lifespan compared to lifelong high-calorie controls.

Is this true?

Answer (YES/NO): NO